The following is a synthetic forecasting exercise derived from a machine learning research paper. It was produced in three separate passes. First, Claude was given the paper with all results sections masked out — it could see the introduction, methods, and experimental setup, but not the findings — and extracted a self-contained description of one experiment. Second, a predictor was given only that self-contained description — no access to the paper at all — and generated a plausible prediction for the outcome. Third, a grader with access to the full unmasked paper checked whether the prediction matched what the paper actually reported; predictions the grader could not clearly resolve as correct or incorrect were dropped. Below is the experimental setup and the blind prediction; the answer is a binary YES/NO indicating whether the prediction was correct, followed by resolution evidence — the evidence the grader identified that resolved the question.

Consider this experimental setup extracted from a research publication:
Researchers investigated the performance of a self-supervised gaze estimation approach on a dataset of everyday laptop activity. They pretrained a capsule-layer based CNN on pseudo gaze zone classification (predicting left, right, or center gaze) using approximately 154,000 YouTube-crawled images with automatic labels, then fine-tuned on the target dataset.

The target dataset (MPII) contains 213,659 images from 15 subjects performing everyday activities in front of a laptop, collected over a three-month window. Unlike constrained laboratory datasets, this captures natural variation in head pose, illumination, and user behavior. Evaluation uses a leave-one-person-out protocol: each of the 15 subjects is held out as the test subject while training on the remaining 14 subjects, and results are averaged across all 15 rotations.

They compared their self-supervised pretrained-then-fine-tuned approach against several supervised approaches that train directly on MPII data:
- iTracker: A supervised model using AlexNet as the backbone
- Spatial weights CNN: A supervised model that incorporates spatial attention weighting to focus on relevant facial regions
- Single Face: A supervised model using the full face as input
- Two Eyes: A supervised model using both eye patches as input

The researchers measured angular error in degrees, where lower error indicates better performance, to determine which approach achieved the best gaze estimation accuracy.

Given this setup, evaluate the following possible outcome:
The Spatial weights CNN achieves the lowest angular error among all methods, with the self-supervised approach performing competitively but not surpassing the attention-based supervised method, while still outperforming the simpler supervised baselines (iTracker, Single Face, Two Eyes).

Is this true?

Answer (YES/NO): YES